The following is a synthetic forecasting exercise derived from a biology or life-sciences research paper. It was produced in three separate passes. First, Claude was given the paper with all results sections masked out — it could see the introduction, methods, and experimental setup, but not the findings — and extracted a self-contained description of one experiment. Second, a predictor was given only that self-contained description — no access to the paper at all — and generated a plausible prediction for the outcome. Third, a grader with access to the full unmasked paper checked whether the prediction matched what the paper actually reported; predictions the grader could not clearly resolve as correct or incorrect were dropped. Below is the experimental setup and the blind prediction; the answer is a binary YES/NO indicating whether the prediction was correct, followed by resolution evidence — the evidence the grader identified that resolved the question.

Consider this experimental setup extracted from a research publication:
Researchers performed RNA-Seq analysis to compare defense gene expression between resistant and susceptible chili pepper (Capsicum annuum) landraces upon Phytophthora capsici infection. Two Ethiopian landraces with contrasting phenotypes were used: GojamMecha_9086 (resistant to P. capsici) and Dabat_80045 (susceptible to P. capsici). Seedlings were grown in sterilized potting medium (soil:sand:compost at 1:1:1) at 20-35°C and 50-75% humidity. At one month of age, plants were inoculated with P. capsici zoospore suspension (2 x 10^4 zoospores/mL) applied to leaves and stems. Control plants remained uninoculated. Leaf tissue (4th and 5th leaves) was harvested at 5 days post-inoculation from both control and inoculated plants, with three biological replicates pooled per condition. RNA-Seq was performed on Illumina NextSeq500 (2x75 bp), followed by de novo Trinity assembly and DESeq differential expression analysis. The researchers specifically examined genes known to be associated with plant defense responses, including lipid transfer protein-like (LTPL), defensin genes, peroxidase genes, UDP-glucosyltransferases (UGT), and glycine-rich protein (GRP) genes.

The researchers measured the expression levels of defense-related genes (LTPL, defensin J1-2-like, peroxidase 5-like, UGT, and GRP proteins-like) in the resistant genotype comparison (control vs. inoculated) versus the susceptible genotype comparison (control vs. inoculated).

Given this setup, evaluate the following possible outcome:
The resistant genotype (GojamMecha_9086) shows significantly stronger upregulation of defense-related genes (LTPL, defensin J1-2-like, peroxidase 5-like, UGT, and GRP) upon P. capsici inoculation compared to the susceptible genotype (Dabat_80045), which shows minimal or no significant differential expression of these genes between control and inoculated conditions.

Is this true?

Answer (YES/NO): YES